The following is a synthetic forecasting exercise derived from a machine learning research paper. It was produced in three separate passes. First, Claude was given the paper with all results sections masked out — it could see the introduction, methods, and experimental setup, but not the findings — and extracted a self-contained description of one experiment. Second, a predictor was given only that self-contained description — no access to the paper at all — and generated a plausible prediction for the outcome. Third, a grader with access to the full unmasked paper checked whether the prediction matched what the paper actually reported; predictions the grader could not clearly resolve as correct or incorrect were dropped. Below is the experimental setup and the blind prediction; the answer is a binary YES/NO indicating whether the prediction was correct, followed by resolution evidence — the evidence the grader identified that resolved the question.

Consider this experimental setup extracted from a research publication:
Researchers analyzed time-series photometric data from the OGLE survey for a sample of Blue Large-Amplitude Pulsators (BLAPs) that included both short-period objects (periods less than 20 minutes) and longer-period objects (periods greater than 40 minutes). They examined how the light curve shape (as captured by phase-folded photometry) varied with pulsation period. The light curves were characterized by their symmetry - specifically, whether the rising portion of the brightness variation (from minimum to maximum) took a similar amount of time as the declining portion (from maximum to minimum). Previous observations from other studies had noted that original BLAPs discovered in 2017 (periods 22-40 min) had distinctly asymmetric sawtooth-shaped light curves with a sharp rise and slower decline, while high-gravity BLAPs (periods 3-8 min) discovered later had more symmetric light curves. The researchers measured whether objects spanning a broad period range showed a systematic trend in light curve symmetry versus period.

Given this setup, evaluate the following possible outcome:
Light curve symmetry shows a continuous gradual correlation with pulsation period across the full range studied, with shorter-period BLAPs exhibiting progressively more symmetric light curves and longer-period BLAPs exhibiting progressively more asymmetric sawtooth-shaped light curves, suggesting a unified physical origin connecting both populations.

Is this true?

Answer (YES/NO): NO